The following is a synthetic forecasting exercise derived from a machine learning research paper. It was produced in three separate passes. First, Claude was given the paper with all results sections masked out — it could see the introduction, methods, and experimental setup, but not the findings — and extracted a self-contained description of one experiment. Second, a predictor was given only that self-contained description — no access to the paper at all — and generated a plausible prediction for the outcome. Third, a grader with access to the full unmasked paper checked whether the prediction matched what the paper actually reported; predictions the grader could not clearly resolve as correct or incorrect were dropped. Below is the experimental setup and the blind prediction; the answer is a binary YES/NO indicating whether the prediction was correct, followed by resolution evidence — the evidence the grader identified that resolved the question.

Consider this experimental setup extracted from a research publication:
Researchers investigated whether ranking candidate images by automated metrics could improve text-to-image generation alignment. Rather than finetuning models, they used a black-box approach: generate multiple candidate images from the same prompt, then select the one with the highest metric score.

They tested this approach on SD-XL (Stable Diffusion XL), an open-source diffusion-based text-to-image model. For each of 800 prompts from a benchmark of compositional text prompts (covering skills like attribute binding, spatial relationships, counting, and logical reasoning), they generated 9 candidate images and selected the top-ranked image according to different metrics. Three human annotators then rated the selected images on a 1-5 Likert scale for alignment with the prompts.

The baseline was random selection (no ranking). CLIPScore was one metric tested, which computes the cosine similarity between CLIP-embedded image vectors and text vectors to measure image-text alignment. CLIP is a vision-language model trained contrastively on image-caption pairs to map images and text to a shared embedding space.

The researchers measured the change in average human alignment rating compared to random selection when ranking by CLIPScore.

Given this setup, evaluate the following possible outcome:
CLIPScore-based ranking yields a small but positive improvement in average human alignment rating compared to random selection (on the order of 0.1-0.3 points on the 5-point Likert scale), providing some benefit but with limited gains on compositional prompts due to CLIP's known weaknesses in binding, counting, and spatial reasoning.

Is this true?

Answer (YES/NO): NO